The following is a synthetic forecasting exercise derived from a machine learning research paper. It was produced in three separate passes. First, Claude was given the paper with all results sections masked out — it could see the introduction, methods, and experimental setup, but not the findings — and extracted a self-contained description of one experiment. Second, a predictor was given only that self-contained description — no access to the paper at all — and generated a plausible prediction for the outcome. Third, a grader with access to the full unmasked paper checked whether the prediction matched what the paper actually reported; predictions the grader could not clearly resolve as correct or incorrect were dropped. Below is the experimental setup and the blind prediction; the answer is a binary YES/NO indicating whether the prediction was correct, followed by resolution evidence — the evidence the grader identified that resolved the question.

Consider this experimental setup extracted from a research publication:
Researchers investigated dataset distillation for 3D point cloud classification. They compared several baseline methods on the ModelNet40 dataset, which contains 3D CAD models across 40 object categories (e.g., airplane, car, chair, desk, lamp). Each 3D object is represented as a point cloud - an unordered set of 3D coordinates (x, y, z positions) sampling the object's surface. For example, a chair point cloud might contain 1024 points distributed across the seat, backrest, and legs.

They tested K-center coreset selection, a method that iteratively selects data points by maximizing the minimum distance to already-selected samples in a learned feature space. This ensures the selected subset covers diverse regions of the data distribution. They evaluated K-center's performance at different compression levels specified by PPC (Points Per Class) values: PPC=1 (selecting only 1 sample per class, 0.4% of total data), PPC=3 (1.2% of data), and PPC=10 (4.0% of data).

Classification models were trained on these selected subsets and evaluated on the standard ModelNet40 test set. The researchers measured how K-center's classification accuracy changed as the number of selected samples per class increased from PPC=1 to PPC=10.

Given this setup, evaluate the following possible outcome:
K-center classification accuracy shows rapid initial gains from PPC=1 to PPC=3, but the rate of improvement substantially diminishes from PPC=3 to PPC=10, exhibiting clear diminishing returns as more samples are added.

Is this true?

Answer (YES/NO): YES